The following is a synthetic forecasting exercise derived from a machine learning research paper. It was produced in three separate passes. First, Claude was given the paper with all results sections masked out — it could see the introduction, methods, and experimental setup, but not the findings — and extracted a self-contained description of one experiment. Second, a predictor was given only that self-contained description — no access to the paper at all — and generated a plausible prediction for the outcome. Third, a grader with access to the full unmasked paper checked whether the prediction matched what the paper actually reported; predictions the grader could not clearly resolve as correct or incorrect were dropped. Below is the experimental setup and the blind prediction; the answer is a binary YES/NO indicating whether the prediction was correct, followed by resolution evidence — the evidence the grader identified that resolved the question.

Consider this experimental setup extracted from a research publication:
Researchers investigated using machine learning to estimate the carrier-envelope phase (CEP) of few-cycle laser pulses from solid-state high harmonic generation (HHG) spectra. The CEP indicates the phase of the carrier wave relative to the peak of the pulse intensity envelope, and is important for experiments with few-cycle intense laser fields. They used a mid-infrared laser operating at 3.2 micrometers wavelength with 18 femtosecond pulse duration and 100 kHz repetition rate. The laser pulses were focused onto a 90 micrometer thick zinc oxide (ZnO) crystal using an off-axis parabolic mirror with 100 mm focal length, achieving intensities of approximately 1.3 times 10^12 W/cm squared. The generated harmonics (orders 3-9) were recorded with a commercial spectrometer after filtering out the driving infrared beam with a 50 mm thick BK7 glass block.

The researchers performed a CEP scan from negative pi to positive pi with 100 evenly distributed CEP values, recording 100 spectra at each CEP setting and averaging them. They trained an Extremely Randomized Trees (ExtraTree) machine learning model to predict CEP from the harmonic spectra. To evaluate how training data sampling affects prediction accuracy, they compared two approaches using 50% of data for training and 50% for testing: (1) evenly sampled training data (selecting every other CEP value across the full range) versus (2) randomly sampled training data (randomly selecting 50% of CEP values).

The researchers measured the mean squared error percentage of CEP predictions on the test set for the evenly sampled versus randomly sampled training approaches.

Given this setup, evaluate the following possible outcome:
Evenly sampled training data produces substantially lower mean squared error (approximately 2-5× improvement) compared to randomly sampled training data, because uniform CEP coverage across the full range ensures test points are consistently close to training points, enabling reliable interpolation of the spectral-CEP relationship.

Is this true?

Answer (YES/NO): YES